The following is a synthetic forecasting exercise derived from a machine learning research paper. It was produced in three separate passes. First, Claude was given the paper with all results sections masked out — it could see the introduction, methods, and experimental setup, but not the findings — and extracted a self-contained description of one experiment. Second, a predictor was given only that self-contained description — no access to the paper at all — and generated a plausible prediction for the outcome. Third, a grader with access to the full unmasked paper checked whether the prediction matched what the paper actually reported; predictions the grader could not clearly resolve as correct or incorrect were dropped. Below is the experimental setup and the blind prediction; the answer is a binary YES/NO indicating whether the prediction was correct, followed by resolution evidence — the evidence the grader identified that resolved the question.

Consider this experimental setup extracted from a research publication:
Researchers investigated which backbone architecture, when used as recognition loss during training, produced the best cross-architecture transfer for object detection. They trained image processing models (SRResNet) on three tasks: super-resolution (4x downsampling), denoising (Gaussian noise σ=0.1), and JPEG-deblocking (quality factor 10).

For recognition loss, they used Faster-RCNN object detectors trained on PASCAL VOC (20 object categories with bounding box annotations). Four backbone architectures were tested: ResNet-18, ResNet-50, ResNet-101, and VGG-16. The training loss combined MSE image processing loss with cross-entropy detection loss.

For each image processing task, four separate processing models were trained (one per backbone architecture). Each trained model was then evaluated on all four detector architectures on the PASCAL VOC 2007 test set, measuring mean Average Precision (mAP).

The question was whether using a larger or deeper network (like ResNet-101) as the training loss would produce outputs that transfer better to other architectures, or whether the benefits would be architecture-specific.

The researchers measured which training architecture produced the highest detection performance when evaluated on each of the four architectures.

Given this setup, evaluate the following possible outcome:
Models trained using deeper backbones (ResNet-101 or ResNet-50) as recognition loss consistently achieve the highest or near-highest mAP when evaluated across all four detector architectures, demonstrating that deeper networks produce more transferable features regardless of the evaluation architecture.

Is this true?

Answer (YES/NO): NO